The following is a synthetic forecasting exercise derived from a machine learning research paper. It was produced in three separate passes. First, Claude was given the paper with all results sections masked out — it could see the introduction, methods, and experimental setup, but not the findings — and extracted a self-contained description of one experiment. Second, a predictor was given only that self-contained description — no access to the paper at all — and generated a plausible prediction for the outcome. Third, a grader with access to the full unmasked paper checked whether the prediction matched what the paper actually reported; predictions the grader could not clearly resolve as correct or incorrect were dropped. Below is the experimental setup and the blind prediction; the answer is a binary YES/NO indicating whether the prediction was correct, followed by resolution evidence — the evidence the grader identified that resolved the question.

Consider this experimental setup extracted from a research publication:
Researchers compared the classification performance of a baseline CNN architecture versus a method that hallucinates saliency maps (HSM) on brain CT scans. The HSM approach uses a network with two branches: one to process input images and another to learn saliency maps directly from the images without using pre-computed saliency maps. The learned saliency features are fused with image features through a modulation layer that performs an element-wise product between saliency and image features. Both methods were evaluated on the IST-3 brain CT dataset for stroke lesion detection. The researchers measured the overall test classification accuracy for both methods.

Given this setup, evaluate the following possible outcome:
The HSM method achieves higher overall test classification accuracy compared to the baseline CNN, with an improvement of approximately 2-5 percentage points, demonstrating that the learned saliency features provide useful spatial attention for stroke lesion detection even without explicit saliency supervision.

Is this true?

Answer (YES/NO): NO